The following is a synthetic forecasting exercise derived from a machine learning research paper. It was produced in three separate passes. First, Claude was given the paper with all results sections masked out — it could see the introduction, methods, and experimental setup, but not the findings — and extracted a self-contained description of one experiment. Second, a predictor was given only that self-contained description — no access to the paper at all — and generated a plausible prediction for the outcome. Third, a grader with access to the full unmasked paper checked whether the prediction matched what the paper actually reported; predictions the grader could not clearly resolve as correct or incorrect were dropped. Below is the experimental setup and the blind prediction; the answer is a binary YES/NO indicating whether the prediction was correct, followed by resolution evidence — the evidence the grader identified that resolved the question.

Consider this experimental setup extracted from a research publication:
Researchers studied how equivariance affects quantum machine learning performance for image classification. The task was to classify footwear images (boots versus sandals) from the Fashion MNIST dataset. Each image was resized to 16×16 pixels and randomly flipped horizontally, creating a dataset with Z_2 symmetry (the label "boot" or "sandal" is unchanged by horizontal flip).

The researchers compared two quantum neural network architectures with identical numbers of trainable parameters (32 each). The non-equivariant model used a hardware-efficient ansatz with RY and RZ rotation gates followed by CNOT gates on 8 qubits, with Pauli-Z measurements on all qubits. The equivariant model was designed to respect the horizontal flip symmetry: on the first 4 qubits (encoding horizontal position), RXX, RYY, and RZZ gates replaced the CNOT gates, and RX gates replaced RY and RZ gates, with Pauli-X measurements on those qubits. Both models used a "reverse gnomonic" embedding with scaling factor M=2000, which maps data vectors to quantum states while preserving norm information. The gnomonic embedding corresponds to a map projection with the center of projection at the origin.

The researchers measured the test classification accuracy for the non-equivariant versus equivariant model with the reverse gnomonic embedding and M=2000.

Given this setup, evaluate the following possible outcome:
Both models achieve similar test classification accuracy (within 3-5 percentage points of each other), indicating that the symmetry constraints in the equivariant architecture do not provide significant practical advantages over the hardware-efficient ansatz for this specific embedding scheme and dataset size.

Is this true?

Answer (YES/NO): YES